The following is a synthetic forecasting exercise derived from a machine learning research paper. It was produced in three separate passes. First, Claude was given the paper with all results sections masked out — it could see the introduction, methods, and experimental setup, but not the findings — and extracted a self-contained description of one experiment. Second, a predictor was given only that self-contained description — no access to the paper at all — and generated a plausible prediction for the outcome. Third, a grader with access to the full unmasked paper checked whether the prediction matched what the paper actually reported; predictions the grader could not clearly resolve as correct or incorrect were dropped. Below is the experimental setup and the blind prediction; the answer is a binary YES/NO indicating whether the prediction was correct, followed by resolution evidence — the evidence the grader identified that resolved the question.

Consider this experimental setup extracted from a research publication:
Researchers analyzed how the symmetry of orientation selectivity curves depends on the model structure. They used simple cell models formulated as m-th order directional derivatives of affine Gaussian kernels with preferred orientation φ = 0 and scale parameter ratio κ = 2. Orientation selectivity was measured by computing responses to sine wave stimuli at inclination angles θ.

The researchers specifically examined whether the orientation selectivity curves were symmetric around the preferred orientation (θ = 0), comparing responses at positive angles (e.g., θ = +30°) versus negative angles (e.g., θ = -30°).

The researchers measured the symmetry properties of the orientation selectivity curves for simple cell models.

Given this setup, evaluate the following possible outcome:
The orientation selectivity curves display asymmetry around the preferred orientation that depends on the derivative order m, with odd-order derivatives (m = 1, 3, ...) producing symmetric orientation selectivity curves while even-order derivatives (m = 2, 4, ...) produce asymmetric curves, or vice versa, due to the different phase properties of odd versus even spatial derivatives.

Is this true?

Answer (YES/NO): NO